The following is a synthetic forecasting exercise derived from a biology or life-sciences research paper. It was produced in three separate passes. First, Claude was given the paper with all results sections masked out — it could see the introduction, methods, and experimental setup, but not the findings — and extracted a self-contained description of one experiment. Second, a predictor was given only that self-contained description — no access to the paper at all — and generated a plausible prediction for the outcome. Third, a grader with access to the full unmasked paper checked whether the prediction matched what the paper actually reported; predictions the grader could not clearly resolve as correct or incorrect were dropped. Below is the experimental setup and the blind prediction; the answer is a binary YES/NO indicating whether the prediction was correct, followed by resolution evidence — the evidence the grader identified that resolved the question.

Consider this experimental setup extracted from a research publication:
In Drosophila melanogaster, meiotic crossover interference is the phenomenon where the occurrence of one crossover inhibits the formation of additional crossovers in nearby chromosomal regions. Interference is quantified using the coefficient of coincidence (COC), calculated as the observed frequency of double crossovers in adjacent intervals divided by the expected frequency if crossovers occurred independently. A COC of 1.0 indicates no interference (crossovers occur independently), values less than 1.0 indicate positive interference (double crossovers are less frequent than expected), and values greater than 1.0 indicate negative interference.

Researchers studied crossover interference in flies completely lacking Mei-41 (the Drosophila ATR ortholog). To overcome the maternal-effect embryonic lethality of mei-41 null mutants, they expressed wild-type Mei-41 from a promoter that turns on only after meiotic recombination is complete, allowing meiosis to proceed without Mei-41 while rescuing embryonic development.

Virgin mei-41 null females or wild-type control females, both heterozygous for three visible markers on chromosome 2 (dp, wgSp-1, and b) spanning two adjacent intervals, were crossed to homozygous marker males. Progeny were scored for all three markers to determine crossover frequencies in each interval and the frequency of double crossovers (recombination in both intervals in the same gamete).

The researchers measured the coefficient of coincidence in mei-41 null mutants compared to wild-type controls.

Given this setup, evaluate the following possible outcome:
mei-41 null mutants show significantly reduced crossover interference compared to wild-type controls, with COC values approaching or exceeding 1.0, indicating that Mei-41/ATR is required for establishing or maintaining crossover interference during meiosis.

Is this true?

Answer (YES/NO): YES